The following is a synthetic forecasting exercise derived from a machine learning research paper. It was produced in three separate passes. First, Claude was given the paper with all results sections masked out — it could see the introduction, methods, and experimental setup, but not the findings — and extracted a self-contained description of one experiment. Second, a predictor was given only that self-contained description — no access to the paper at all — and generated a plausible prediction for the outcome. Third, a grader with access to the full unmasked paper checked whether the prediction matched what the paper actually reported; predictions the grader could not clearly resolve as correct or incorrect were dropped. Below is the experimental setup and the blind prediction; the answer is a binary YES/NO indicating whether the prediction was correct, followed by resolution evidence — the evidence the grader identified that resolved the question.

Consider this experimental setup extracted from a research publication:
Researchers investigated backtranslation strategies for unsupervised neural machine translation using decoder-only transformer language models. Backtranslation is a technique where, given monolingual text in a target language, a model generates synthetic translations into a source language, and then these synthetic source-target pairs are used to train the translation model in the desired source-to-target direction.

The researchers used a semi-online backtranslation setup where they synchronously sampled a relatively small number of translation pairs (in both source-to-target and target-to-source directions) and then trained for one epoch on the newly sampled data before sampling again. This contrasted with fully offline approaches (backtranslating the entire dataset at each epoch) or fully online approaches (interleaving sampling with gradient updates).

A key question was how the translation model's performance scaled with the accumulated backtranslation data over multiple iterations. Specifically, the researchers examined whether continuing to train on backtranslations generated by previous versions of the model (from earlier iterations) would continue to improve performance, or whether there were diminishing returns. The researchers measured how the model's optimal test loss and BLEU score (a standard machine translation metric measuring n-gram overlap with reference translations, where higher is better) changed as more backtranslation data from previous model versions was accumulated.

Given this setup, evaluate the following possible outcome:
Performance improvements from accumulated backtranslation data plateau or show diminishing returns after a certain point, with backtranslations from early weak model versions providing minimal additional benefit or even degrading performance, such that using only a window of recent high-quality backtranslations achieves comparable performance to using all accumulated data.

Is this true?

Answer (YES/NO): NO